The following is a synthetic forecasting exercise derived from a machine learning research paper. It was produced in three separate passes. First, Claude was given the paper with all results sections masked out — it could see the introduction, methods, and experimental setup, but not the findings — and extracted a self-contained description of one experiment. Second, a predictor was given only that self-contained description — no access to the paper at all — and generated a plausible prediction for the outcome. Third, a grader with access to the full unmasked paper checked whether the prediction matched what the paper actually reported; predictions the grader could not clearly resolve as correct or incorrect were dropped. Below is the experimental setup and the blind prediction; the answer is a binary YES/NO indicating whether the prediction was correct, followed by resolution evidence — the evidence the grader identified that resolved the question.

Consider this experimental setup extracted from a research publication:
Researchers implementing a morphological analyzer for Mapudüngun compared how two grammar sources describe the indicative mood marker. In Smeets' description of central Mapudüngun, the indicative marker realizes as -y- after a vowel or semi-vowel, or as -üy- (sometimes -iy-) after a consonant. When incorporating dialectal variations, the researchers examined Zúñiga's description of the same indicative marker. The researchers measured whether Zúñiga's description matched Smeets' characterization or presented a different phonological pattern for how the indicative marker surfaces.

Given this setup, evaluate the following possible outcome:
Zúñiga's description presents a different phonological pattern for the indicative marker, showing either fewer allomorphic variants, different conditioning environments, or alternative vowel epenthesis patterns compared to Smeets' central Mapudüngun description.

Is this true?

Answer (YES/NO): YES